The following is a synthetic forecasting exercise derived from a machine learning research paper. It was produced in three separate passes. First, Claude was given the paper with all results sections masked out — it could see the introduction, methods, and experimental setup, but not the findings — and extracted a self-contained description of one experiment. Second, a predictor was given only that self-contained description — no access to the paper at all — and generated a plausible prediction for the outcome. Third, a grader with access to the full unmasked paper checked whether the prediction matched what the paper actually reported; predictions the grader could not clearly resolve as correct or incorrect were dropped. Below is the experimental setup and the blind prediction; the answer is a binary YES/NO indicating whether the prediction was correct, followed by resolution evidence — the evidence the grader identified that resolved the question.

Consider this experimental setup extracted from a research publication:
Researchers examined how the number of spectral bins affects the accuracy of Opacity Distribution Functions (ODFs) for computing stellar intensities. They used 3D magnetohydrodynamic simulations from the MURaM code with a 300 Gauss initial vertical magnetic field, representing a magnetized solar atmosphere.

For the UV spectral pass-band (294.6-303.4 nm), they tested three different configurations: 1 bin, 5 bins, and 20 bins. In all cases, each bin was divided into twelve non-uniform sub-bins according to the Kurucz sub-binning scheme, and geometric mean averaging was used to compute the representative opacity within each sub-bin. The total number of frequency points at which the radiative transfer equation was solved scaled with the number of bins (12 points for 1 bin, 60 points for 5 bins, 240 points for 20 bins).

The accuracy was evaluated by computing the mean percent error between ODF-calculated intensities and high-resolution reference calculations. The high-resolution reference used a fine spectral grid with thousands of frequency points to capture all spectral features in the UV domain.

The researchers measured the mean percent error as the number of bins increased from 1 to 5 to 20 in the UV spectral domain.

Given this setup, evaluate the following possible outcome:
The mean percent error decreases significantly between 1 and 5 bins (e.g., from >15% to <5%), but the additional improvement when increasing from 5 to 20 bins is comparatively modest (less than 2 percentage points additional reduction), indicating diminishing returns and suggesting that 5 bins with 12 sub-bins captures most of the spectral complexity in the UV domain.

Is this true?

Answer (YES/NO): NO